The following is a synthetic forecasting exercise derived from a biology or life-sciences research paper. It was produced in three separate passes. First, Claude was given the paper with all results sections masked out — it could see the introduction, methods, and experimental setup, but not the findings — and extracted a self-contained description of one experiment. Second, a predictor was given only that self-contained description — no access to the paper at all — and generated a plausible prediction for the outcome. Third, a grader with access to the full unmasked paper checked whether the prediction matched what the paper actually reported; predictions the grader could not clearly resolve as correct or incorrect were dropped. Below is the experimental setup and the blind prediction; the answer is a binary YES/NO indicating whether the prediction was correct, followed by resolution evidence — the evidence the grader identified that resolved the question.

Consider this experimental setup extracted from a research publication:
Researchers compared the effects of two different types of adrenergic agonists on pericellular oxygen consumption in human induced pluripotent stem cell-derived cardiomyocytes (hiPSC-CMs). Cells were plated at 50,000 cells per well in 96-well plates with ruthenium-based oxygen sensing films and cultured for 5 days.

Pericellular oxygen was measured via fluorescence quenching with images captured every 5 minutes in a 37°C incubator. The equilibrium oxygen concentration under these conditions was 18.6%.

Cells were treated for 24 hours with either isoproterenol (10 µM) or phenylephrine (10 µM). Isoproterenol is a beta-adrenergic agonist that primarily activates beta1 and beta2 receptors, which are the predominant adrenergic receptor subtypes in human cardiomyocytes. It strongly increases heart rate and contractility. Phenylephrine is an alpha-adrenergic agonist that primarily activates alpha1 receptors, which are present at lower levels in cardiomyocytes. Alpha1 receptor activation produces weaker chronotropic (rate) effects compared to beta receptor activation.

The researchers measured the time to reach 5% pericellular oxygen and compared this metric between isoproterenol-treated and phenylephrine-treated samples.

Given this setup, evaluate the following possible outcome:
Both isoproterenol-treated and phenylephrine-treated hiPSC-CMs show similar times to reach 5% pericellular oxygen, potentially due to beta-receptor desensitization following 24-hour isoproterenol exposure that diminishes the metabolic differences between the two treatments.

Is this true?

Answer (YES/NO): NO